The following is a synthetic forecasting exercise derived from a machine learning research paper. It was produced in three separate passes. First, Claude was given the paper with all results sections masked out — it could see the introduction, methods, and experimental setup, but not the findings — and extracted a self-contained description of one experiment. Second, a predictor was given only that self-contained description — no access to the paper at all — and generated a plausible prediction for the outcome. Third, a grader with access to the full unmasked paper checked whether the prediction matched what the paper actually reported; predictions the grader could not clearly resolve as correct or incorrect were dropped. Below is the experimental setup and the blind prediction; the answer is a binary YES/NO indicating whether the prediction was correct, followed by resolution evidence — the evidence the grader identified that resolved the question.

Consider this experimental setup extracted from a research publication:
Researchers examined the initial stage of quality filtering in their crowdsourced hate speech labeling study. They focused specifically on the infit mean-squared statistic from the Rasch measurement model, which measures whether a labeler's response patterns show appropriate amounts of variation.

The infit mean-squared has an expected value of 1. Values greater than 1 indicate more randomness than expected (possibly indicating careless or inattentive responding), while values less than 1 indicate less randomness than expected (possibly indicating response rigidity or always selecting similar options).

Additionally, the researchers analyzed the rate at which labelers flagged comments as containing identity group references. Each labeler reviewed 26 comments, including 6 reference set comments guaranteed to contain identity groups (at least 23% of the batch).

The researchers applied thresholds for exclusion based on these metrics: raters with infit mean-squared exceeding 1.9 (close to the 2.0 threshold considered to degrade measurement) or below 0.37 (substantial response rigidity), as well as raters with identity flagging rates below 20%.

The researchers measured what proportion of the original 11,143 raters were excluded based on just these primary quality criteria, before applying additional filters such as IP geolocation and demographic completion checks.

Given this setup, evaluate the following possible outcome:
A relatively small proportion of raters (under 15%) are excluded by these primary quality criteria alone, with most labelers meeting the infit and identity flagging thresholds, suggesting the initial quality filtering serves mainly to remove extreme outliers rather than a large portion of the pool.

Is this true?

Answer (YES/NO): NO